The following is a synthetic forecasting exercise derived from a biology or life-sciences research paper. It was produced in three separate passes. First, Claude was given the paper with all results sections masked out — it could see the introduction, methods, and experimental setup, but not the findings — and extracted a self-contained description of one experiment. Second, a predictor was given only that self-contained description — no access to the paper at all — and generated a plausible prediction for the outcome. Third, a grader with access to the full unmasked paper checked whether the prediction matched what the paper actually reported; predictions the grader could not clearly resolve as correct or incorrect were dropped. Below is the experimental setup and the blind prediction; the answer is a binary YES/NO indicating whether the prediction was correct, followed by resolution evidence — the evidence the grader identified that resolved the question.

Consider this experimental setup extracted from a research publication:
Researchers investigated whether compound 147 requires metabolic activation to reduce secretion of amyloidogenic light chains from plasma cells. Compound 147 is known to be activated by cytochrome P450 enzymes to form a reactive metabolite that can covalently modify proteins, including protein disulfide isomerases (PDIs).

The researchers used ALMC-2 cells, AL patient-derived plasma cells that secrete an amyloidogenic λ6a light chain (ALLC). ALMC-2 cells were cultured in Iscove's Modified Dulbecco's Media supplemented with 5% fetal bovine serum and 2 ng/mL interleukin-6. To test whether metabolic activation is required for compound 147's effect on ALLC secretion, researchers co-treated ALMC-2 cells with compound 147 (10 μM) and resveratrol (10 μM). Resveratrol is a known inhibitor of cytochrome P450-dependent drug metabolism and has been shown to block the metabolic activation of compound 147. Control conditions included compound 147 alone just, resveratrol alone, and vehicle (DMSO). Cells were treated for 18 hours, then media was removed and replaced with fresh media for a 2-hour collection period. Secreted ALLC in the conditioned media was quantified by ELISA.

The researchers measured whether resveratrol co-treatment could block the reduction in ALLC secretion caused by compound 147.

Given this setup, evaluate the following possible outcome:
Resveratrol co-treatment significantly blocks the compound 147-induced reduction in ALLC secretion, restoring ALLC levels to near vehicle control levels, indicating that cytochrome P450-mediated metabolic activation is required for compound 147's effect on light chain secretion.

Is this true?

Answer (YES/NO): YES